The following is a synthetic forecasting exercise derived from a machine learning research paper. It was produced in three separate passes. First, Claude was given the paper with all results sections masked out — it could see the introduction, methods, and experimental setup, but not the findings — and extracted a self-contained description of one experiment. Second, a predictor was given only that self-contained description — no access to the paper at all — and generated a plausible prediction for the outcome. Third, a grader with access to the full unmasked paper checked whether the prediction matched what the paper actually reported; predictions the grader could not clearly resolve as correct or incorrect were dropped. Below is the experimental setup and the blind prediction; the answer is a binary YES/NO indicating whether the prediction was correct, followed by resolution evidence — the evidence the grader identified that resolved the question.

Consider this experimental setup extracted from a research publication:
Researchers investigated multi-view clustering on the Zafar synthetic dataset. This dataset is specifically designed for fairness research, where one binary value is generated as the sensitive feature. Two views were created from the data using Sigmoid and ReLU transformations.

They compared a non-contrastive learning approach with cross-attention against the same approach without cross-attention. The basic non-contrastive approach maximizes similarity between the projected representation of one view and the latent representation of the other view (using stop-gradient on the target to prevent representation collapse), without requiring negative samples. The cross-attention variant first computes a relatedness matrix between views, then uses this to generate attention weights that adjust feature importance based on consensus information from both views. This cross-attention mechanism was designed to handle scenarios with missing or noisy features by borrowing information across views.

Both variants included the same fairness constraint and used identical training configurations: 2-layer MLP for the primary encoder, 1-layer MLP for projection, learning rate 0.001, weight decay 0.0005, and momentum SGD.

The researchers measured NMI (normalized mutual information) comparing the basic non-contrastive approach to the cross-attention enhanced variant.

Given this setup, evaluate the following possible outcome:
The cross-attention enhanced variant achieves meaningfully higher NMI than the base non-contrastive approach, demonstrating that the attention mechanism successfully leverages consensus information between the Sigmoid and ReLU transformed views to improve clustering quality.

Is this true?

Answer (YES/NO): NO